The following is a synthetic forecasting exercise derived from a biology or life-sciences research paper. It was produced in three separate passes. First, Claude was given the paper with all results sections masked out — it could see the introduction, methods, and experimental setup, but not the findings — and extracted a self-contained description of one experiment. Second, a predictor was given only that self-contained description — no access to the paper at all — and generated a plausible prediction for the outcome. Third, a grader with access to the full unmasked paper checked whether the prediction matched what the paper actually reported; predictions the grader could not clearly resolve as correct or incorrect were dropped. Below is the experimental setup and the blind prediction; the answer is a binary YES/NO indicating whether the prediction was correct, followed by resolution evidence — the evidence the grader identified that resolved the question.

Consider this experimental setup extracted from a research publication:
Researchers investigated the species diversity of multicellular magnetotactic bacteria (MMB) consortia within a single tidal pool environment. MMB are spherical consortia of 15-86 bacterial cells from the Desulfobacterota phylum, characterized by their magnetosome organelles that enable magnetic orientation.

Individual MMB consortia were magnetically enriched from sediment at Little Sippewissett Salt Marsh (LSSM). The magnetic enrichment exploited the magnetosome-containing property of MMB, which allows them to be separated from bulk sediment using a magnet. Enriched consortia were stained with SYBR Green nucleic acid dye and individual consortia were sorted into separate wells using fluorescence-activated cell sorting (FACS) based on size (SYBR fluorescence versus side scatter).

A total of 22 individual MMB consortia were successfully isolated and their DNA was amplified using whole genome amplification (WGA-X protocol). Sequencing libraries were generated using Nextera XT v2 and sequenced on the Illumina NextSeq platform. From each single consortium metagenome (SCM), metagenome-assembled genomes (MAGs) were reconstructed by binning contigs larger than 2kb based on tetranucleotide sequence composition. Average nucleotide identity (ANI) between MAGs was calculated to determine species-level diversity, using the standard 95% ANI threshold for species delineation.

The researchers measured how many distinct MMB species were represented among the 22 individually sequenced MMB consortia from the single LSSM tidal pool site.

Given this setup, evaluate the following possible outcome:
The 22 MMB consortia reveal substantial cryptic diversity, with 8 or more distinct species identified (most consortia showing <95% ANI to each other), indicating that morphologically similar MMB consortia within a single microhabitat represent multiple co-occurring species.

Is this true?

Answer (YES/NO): YES